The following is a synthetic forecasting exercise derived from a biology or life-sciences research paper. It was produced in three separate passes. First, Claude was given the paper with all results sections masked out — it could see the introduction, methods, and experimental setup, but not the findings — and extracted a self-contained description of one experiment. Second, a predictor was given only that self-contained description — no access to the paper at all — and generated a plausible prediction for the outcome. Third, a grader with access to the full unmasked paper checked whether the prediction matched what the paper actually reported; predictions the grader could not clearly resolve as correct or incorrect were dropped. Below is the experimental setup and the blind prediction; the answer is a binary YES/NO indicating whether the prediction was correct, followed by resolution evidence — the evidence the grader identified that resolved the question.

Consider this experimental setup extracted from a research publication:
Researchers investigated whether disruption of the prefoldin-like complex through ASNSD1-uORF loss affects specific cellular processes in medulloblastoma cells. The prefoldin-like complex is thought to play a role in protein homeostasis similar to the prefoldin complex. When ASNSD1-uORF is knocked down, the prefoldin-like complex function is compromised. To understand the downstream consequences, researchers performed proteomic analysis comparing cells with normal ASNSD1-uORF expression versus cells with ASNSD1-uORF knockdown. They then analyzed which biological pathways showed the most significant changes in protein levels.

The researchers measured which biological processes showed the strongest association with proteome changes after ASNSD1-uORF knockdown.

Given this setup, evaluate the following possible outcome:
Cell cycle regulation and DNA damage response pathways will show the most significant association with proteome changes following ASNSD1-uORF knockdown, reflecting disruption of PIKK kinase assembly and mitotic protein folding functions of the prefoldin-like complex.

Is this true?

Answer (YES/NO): NO